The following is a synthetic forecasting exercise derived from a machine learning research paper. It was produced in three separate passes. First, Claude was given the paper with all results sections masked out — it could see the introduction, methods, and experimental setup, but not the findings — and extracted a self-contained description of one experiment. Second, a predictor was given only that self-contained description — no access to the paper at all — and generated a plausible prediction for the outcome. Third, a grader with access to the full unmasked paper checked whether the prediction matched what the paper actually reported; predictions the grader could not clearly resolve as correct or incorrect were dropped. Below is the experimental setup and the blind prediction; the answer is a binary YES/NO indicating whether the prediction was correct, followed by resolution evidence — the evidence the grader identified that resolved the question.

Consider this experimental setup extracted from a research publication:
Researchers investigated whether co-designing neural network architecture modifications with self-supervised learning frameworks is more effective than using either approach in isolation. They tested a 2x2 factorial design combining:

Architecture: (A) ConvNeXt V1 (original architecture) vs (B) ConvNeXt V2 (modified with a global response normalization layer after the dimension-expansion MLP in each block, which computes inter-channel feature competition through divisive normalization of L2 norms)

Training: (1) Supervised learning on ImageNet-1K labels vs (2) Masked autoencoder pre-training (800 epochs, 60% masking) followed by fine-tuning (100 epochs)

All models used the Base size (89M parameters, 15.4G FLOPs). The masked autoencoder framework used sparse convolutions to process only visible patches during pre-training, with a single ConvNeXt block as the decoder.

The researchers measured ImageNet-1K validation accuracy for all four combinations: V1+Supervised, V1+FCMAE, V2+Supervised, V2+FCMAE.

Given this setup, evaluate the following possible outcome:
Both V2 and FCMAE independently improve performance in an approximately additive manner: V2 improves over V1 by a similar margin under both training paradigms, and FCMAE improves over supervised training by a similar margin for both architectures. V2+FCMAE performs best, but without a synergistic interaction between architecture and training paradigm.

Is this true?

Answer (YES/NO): NO